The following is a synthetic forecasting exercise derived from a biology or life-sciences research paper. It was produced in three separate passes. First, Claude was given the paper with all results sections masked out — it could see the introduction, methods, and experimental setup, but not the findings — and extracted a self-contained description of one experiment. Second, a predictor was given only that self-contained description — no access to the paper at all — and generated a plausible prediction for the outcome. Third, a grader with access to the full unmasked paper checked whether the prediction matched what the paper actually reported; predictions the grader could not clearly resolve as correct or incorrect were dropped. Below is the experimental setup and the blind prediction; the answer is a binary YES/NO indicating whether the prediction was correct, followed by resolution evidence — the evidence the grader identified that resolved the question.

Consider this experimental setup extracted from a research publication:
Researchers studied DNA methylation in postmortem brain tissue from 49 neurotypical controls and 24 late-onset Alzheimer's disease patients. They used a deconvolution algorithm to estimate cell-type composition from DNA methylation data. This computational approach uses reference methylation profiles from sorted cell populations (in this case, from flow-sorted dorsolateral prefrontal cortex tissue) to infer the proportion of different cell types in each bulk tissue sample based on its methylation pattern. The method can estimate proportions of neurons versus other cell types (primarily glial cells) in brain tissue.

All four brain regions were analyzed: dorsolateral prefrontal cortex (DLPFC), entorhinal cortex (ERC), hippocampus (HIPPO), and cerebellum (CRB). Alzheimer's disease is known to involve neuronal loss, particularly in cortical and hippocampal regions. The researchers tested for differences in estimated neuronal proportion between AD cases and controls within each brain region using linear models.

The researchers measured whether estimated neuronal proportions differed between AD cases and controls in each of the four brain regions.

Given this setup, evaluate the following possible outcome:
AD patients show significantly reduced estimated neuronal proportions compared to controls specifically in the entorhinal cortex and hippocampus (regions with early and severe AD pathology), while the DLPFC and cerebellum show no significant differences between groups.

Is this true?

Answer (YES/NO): NO